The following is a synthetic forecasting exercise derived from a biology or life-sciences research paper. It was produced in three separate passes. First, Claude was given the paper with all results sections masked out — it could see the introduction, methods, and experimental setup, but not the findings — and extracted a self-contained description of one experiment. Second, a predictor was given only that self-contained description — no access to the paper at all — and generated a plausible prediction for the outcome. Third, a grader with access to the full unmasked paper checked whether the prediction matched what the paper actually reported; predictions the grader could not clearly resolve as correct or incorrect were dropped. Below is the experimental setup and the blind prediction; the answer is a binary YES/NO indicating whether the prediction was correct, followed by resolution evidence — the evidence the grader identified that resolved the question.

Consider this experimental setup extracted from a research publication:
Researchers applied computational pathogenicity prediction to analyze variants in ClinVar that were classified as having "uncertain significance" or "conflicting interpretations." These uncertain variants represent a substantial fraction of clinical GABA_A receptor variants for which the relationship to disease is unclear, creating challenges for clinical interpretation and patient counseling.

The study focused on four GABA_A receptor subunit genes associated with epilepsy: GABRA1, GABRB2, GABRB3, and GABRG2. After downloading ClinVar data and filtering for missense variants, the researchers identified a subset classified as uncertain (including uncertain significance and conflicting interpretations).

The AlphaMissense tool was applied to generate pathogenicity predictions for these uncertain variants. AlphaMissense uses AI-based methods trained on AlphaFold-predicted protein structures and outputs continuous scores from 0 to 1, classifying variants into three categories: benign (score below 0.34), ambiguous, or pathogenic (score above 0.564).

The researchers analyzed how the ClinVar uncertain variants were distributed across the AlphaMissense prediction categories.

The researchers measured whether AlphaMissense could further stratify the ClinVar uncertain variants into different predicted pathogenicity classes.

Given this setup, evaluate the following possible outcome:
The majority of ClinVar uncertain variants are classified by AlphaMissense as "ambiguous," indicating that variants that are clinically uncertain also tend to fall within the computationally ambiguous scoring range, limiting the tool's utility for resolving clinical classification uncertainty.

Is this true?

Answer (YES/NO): NO